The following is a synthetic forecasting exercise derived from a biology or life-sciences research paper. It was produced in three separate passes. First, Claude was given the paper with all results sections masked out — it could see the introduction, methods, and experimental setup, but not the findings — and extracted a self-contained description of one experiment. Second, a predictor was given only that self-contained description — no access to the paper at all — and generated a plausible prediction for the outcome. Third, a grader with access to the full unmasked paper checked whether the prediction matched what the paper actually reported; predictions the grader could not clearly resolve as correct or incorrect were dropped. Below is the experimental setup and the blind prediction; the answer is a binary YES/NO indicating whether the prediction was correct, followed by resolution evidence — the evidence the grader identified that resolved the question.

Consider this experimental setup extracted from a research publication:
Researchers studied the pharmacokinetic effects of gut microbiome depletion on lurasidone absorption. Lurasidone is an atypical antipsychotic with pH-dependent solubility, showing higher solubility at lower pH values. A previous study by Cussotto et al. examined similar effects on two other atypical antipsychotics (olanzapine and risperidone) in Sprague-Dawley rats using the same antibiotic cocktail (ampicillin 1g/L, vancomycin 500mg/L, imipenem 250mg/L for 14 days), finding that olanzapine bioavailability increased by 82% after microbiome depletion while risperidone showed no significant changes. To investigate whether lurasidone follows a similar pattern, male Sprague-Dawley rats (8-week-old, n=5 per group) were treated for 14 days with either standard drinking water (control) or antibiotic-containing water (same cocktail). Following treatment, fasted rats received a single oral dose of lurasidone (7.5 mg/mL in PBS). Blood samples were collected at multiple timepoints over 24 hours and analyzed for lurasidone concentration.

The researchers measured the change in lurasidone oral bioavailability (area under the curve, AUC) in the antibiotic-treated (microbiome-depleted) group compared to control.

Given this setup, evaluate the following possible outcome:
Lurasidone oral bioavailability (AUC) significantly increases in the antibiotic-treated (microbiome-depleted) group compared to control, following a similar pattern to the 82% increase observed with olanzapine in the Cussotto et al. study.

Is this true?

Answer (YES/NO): NO